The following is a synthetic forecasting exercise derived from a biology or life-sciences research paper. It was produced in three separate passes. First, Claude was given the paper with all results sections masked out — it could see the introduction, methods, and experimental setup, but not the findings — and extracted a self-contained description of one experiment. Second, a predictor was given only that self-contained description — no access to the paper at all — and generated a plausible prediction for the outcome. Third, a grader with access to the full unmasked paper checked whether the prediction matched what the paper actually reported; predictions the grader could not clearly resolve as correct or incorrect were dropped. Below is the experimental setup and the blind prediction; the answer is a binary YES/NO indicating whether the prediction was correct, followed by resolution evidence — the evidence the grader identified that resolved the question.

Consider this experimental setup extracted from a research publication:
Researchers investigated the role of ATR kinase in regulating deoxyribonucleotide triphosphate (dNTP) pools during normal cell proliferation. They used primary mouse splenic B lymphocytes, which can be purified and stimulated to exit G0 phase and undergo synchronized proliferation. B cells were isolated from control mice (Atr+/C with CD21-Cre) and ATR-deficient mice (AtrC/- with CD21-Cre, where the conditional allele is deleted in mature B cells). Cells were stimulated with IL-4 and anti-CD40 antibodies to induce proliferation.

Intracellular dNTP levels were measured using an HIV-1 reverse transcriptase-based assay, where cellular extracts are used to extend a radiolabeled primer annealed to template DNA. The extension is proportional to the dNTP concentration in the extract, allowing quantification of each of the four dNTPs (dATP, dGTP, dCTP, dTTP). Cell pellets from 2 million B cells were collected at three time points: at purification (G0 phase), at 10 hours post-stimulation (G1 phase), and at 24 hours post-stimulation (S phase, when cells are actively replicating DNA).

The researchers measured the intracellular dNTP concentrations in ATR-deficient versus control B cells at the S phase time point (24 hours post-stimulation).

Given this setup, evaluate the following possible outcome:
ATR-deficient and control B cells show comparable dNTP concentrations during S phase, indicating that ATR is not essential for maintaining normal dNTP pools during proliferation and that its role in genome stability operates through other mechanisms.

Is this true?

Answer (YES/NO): NO